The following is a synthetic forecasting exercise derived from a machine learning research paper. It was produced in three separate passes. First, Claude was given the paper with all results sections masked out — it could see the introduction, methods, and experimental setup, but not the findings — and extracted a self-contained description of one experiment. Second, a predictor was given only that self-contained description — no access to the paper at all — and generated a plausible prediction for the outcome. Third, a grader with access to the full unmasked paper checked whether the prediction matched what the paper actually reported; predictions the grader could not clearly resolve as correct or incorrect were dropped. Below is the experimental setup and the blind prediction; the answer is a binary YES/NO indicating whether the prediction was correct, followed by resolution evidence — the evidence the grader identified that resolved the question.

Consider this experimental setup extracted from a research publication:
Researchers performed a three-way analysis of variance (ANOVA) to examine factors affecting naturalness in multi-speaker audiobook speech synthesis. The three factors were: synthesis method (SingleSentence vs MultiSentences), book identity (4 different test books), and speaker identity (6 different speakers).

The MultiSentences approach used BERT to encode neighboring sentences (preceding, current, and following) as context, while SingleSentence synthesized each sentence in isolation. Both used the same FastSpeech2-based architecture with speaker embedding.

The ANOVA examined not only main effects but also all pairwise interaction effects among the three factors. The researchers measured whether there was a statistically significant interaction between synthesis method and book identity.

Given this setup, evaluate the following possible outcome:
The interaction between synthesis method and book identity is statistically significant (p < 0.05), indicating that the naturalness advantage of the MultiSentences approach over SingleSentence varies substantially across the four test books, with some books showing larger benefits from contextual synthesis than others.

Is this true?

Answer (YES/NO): YES